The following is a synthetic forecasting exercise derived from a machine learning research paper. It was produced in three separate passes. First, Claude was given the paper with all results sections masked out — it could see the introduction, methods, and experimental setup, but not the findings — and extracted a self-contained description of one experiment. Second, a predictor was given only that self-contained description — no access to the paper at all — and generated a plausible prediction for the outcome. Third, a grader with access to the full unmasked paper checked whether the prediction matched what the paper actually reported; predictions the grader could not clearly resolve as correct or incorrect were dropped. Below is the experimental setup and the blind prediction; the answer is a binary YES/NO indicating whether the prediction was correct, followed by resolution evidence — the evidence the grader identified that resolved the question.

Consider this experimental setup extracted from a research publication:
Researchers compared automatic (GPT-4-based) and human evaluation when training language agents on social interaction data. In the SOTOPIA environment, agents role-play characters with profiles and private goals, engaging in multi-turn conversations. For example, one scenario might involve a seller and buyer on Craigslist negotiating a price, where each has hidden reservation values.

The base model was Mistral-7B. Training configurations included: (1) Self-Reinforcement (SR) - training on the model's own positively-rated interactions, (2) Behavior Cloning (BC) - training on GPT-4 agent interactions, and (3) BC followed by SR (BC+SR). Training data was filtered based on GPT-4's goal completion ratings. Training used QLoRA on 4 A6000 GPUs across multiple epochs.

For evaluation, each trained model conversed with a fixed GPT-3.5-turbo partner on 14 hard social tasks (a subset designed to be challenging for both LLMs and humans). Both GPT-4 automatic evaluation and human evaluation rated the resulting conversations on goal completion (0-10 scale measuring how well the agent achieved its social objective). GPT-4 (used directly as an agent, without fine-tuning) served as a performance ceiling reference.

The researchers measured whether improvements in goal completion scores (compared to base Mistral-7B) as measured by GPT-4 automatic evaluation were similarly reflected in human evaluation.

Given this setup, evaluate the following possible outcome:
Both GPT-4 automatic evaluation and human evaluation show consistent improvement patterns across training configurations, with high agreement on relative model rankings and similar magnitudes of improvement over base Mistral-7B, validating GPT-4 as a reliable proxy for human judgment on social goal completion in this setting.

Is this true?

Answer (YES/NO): NO